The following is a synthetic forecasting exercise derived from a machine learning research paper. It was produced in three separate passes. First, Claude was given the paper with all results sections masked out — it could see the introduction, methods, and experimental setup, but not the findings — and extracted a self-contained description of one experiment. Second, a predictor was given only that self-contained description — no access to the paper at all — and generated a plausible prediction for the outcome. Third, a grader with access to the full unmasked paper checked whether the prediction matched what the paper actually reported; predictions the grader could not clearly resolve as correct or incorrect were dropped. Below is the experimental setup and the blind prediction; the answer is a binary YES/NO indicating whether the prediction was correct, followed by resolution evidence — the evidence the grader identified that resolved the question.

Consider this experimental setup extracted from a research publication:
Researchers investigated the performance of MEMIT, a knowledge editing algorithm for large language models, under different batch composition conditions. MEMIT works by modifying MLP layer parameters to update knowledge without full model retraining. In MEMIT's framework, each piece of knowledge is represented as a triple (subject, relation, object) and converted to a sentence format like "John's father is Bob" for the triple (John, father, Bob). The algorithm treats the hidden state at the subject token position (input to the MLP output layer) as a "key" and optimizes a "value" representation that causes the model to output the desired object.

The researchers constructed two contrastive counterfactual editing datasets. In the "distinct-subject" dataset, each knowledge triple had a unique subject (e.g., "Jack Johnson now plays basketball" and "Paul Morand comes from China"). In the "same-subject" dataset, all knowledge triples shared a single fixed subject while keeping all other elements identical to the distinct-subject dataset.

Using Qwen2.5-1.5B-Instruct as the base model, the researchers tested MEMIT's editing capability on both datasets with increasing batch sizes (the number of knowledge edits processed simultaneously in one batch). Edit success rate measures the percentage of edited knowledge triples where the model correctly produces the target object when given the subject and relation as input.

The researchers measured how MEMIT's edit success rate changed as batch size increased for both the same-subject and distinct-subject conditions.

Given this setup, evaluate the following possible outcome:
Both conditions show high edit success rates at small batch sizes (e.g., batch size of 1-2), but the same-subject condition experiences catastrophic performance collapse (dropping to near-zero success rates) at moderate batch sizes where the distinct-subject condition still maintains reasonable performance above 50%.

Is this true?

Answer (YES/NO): NO